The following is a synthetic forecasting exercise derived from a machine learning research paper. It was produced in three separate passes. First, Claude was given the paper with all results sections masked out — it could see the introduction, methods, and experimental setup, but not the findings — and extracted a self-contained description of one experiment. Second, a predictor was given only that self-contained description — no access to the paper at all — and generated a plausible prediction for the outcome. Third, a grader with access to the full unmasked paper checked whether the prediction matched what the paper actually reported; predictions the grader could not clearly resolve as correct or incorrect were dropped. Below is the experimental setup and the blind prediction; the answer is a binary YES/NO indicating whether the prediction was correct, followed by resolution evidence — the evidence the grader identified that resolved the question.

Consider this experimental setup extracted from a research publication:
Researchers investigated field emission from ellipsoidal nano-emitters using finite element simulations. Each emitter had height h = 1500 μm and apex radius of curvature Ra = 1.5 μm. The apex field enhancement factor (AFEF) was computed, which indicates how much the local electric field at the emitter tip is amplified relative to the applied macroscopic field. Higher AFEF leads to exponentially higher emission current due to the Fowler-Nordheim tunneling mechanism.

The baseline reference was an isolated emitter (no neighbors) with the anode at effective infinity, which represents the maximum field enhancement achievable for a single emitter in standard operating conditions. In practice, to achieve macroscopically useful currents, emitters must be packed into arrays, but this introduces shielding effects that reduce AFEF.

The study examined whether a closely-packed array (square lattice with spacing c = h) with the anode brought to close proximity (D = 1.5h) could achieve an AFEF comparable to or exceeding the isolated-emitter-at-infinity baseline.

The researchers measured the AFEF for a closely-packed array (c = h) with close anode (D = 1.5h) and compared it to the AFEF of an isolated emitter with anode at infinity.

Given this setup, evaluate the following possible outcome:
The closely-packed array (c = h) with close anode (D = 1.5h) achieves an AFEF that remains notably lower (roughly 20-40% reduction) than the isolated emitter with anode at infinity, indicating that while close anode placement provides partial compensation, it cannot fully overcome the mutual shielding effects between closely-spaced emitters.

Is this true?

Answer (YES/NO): NO